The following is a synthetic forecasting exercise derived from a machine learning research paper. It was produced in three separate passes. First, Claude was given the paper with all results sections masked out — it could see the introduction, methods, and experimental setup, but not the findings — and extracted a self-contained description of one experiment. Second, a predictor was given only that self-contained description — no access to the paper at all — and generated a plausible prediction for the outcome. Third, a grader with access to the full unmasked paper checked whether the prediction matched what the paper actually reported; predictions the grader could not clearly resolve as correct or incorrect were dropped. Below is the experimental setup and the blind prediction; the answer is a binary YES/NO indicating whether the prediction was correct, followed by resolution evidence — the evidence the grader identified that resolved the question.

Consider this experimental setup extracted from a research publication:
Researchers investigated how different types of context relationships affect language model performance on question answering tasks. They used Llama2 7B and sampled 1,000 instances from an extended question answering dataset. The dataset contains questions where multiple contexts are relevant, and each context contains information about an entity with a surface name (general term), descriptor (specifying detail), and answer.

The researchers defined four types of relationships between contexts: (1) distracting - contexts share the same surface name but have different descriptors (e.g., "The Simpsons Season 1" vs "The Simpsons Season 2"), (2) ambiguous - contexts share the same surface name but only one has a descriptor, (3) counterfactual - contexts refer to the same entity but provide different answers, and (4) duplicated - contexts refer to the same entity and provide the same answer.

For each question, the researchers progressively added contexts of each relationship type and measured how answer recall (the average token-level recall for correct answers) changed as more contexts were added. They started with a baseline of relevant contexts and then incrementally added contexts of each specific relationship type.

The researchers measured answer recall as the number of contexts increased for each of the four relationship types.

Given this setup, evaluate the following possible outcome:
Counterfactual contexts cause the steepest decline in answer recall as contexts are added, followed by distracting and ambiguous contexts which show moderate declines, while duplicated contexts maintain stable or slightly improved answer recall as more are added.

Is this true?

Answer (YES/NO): NO